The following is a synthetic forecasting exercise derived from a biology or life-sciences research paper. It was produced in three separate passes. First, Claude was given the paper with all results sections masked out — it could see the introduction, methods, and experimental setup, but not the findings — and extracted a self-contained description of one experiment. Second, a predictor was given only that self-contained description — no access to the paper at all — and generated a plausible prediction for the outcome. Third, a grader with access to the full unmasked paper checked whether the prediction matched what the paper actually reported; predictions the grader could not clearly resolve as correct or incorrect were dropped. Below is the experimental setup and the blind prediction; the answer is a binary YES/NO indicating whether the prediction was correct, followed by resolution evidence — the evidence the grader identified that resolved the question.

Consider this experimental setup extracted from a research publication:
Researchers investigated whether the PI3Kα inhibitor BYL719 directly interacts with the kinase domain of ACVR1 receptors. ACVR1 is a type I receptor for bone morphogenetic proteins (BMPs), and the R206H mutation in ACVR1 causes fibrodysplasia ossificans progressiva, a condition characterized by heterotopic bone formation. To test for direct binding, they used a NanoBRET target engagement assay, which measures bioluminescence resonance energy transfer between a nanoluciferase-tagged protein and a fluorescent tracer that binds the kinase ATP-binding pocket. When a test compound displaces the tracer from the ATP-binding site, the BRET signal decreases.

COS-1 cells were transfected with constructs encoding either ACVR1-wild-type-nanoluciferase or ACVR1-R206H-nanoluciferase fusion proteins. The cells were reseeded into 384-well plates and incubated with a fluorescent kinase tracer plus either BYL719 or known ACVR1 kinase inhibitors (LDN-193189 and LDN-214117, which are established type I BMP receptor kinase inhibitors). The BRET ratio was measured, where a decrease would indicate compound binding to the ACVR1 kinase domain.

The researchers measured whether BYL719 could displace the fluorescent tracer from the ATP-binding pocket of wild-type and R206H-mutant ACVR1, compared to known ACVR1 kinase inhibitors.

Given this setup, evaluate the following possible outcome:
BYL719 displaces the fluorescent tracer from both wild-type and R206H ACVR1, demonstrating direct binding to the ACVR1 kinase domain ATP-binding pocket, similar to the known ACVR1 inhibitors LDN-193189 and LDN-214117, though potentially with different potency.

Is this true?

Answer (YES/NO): NO